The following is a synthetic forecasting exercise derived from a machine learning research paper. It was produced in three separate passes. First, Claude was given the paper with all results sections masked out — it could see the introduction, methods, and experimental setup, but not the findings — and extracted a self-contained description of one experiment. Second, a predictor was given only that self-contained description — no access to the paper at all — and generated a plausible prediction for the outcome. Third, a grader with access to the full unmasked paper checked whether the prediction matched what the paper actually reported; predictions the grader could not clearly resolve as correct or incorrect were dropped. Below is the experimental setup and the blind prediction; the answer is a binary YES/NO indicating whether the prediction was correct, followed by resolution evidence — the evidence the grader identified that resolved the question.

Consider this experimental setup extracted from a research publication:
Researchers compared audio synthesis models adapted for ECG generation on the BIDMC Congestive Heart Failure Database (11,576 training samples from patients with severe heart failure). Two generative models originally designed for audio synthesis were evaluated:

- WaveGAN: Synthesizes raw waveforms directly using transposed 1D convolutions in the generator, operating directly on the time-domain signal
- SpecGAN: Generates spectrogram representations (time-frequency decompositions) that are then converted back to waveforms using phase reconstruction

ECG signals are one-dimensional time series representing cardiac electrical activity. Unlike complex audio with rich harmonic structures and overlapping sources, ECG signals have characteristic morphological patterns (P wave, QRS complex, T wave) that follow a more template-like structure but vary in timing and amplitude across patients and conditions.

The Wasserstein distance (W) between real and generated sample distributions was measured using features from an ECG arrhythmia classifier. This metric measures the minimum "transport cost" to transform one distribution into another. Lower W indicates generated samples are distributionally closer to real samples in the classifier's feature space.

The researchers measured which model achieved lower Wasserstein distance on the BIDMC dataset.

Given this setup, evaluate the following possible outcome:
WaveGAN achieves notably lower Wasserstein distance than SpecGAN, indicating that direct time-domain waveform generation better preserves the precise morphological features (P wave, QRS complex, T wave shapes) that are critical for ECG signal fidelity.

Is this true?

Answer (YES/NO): NO